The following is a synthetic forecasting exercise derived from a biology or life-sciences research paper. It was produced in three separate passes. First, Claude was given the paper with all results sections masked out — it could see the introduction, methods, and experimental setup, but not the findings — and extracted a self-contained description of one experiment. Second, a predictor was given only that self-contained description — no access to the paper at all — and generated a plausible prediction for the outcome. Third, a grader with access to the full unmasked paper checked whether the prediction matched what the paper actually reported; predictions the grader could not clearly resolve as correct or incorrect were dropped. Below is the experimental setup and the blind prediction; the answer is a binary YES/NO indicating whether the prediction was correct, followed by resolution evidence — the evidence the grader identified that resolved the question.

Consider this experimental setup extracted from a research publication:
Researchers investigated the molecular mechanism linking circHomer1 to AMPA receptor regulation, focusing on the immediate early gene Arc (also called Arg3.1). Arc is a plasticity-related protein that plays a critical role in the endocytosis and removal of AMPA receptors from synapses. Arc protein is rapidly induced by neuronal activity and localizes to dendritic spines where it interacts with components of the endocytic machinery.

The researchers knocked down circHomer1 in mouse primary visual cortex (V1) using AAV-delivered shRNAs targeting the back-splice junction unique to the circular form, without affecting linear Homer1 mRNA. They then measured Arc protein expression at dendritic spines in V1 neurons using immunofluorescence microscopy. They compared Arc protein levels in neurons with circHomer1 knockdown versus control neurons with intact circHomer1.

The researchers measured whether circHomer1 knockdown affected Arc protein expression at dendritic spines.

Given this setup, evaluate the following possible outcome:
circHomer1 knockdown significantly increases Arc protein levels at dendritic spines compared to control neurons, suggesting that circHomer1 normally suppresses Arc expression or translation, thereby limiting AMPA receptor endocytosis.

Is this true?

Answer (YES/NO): NO